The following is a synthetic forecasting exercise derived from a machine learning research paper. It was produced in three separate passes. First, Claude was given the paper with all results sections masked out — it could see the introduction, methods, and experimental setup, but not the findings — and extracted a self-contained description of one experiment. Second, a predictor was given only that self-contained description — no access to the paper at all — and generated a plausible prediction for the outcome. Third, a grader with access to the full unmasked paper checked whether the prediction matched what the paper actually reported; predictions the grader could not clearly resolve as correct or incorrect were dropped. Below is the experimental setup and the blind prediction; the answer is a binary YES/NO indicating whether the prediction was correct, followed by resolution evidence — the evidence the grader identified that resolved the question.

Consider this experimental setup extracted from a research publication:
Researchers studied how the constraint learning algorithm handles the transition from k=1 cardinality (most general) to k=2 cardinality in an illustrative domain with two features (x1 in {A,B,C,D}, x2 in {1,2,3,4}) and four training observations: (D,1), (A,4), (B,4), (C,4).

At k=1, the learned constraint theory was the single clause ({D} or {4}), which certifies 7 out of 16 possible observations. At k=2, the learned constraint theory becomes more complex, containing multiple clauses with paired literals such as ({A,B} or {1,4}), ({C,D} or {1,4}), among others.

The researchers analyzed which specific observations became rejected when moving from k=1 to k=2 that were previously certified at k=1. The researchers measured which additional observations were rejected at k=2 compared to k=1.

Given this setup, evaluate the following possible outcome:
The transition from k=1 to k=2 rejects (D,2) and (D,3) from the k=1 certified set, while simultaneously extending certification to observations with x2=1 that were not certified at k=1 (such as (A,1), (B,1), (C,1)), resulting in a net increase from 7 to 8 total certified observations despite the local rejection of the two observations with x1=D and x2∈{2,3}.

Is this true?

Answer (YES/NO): NO